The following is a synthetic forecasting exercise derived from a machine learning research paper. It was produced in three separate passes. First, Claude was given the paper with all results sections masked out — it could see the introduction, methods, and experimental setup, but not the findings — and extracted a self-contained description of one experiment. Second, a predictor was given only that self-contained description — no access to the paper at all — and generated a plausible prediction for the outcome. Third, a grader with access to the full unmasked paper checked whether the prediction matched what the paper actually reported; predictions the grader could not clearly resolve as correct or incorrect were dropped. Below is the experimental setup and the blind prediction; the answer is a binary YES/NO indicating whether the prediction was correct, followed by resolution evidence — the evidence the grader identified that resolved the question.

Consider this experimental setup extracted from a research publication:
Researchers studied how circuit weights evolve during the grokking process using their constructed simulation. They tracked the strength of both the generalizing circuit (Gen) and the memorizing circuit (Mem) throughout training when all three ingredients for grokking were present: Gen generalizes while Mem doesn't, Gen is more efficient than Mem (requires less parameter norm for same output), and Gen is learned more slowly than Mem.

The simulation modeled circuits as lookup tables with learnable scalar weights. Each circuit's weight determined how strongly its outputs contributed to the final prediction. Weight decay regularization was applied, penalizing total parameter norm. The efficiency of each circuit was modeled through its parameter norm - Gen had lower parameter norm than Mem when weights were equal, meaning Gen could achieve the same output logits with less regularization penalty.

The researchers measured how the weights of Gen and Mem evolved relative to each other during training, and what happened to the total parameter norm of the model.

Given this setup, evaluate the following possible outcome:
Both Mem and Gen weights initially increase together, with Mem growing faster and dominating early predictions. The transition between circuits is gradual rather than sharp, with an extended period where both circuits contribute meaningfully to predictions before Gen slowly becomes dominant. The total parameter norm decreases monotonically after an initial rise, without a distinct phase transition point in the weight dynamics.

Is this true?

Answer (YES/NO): NO